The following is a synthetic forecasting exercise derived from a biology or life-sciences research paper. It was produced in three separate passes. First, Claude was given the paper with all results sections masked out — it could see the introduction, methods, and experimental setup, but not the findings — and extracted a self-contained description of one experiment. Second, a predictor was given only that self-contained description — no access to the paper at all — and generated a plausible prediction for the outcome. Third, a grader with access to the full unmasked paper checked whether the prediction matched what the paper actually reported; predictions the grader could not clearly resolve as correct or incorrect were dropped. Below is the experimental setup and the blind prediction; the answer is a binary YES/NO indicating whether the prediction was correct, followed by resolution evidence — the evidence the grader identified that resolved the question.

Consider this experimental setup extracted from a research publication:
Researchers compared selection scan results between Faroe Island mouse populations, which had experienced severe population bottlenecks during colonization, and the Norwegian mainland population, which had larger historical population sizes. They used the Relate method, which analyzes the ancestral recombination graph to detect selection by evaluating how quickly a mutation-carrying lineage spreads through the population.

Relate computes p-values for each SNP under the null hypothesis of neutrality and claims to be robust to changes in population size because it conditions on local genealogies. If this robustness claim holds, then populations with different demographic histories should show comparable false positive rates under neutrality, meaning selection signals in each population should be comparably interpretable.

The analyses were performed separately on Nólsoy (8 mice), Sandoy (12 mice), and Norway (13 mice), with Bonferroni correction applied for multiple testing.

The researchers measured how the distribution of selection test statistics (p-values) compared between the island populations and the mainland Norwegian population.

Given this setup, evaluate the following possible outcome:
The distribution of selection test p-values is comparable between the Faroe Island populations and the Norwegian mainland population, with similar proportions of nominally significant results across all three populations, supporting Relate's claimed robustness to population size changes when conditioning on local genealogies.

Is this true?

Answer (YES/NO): NO